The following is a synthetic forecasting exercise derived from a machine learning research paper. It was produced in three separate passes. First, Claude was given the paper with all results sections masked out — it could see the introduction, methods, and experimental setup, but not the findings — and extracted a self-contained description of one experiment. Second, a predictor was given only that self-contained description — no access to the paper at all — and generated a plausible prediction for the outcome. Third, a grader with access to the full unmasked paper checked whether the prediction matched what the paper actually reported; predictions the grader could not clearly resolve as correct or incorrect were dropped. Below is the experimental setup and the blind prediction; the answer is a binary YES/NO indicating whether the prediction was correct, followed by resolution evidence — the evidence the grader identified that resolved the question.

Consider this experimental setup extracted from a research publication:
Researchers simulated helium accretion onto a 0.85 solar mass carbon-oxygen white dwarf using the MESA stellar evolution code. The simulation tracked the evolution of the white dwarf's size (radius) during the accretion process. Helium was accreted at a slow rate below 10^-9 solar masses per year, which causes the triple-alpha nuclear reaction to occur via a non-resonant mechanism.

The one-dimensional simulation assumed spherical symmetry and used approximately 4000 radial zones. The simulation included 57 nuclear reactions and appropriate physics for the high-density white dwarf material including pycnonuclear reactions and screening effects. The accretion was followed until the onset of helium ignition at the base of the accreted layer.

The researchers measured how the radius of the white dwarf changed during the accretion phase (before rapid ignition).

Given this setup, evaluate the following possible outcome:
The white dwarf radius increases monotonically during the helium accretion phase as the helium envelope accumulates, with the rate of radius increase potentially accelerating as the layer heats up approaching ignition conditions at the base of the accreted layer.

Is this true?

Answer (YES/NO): NO